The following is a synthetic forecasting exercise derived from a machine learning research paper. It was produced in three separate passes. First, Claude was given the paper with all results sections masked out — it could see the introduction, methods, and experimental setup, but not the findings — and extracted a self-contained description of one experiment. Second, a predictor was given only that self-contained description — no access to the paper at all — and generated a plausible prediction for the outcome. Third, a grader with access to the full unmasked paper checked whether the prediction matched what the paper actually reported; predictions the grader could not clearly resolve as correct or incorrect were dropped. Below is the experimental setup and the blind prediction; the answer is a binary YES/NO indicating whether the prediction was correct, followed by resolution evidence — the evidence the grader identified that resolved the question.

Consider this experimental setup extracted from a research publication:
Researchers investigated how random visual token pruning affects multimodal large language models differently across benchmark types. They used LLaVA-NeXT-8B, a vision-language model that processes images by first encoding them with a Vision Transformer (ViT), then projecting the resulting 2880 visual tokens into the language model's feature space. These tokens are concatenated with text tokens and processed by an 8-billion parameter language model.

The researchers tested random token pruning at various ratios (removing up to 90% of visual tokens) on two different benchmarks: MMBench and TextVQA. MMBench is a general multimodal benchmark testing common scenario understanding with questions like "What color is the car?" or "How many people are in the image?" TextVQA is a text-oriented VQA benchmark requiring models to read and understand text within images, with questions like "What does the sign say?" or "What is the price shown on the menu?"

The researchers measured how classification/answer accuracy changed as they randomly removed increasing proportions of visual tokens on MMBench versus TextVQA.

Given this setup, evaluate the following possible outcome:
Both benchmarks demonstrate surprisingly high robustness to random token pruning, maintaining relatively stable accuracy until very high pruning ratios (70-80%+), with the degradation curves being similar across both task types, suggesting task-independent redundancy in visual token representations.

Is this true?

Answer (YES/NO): NO